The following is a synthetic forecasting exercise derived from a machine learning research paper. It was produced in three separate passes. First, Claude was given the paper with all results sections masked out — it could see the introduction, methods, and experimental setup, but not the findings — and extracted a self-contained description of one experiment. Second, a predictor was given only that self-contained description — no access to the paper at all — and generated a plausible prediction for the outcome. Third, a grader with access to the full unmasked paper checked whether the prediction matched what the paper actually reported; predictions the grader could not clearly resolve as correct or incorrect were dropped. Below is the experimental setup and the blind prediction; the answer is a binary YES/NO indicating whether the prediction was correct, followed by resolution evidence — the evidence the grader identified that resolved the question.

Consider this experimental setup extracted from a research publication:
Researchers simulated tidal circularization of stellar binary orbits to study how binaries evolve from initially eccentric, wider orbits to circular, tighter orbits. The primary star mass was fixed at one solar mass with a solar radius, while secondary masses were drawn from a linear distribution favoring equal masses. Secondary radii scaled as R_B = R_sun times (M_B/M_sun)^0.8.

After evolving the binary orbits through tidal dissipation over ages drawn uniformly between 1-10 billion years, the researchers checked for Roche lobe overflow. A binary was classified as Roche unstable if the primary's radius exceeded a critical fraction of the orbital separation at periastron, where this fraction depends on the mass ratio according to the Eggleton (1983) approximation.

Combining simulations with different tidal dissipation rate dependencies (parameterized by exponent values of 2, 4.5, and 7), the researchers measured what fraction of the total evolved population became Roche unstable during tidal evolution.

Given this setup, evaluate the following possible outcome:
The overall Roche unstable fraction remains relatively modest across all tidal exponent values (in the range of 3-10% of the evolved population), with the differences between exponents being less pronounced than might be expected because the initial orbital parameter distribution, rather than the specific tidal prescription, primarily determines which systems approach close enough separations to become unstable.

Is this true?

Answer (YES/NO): NO